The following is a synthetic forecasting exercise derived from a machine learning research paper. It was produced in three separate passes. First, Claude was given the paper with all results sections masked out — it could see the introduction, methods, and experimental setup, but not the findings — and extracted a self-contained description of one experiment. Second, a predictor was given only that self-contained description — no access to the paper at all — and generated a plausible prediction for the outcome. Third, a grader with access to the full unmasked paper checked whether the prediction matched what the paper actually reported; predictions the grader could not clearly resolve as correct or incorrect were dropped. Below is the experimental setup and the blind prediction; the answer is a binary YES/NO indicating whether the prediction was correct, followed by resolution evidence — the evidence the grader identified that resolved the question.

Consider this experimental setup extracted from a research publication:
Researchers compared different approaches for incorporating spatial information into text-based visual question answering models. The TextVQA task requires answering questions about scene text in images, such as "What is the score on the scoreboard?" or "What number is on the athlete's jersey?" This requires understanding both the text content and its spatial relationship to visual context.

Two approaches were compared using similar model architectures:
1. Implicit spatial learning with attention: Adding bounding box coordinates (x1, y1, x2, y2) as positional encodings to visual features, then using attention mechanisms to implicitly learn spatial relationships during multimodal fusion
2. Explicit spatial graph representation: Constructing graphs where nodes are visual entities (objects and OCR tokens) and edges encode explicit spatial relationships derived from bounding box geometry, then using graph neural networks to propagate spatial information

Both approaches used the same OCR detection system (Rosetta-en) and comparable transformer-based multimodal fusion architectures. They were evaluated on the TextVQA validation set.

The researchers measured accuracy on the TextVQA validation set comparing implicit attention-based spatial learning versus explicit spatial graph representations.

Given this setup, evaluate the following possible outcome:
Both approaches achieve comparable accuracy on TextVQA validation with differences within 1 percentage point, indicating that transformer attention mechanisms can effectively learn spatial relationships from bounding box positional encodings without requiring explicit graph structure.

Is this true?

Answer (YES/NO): YES